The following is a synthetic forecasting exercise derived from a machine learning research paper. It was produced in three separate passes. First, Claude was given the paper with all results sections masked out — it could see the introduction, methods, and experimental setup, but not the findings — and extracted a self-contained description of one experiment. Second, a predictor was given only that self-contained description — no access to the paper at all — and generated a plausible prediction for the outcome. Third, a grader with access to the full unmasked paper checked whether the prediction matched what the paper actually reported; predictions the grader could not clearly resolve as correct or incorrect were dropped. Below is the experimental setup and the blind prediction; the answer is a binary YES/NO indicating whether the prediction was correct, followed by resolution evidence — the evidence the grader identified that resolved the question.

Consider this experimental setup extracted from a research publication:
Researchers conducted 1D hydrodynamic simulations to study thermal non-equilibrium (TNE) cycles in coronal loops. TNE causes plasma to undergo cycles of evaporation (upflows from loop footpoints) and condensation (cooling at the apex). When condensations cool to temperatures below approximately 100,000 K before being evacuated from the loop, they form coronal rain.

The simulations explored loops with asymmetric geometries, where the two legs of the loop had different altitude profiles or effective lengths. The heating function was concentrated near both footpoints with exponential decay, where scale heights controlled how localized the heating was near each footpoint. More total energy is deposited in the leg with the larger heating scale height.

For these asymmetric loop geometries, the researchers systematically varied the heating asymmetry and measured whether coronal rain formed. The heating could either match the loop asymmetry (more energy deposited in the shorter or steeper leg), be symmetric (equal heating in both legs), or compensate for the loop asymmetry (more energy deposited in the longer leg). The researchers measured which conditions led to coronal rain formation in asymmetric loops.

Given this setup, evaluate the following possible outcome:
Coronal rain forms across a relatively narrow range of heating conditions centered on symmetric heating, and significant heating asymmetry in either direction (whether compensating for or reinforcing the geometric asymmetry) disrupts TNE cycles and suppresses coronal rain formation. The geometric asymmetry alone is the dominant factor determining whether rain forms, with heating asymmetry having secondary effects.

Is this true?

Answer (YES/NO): NO